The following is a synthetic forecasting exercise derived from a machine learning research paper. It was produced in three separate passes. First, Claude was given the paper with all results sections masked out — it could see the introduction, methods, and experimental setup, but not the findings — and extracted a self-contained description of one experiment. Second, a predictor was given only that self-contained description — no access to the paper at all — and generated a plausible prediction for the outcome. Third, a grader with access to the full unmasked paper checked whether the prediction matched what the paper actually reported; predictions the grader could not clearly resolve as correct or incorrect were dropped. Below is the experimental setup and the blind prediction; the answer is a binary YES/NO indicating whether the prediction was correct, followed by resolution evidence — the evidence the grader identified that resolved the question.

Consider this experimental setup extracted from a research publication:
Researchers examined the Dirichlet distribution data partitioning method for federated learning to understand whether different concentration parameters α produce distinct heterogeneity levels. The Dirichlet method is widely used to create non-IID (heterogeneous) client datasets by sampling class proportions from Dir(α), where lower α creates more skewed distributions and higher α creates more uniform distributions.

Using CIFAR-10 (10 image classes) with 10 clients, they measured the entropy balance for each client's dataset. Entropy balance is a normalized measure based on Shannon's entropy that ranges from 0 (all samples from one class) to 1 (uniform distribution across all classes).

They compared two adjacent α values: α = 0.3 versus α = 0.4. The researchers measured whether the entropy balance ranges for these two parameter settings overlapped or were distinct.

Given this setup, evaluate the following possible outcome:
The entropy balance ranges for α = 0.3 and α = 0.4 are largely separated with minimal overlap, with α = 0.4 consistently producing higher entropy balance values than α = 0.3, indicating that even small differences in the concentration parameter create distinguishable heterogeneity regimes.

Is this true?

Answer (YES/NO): NO